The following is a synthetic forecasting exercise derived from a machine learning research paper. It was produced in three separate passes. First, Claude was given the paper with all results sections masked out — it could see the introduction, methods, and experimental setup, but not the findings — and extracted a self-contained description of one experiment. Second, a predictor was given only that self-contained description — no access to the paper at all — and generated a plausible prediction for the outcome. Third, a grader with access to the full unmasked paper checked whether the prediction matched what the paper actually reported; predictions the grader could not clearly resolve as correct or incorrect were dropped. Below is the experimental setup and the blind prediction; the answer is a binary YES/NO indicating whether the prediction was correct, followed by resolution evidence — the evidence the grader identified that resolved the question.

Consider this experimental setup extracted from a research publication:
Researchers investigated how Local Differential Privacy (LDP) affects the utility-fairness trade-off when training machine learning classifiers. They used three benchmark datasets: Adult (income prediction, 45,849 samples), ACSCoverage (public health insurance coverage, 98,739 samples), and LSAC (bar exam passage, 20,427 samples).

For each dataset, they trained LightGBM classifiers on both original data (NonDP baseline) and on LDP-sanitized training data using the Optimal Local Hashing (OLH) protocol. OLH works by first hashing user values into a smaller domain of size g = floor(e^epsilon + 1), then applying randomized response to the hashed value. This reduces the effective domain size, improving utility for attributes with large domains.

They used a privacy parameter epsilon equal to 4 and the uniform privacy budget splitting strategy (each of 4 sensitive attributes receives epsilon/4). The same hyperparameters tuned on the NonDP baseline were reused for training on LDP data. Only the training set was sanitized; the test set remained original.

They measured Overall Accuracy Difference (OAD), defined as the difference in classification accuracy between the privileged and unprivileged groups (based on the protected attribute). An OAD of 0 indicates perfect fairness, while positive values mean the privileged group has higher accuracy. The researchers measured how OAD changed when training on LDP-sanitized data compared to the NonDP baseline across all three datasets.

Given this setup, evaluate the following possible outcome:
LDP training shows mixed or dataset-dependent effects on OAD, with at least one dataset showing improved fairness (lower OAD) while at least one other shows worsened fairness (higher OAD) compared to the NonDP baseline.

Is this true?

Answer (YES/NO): NO